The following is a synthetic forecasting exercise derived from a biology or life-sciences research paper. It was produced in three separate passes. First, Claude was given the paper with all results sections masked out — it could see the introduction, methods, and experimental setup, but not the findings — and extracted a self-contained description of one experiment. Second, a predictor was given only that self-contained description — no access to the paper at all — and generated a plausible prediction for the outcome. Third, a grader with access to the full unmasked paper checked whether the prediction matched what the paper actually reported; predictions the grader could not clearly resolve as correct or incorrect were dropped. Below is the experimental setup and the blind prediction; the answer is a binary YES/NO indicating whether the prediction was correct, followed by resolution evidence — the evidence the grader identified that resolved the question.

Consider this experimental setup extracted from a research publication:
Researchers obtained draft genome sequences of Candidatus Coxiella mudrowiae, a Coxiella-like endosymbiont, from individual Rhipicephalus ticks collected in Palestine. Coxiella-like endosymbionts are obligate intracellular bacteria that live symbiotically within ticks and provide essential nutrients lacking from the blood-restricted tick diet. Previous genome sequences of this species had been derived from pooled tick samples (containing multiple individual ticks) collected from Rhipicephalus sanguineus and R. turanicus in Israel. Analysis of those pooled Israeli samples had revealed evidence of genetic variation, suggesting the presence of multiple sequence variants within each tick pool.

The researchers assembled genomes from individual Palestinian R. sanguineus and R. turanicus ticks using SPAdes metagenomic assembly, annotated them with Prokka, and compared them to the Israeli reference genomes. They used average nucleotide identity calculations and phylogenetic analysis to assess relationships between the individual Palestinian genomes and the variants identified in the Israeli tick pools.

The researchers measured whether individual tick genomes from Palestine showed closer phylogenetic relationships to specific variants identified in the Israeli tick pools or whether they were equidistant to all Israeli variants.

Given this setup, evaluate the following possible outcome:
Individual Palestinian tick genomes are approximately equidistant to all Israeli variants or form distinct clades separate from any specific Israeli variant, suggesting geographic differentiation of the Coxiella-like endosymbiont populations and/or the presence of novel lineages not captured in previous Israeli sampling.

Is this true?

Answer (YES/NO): NO